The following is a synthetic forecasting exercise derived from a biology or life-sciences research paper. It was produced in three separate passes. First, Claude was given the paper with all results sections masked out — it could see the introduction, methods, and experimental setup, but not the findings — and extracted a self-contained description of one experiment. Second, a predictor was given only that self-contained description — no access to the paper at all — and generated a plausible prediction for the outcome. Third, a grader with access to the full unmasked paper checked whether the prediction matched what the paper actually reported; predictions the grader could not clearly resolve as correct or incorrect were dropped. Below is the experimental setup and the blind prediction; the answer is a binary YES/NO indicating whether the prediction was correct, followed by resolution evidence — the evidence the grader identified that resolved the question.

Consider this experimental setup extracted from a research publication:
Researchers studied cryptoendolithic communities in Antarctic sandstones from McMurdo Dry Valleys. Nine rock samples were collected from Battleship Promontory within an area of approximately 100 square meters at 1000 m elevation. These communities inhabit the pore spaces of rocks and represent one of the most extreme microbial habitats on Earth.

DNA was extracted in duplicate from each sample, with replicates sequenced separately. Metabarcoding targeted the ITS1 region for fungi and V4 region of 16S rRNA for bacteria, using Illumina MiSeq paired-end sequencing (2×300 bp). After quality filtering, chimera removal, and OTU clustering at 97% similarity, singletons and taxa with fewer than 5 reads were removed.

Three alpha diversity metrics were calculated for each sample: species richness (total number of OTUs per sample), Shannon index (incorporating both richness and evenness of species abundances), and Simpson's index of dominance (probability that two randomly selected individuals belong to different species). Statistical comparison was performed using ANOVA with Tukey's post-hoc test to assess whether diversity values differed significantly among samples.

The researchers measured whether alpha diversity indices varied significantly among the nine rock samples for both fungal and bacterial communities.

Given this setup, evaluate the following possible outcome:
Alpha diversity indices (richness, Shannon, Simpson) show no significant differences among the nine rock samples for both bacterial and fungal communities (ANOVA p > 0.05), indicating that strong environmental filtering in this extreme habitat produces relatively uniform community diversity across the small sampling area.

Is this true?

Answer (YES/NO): NO